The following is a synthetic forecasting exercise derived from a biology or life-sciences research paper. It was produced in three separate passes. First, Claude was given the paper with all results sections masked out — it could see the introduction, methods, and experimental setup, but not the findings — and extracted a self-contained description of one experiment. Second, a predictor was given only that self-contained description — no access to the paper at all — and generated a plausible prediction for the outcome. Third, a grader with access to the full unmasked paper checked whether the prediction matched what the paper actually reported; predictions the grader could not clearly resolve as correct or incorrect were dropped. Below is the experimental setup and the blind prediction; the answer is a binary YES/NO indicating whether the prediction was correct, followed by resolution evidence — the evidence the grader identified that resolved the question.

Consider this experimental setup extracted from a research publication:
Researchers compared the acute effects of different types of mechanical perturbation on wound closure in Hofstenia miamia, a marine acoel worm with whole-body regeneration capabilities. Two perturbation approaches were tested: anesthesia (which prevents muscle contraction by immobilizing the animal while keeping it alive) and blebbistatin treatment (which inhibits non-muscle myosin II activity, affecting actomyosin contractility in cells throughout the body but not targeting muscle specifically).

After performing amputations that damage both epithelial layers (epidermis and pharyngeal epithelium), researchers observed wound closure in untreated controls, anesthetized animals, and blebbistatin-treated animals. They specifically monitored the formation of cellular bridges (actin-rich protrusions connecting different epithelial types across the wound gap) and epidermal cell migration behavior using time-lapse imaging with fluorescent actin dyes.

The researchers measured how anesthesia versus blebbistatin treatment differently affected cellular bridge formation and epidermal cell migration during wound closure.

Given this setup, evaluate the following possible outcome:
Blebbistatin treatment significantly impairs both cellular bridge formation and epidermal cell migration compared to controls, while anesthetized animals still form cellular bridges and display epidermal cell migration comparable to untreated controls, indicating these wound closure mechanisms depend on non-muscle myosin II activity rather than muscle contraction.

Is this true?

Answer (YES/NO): NO